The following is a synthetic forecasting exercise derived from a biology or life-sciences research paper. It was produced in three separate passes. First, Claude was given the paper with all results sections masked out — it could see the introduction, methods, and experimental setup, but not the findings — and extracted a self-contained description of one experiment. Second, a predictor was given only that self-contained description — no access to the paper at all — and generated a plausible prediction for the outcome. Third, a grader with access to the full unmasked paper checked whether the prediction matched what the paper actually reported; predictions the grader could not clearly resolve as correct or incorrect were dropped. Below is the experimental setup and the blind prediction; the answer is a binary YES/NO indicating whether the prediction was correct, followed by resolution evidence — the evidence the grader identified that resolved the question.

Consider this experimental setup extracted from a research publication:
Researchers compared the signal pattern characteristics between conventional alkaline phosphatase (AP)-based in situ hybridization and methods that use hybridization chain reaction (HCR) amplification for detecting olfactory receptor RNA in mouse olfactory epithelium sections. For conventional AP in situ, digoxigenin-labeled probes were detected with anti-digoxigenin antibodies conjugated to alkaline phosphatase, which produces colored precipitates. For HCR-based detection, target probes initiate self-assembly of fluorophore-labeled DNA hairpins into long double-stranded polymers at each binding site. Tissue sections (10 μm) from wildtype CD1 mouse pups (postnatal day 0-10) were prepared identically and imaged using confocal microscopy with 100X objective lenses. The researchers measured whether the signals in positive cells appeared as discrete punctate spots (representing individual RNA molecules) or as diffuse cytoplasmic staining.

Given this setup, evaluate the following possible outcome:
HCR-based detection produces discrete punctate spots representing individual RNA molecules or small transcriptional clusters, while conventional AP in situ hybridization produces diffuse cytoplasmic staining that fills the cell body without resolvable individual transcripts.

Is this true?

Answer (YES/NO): YES